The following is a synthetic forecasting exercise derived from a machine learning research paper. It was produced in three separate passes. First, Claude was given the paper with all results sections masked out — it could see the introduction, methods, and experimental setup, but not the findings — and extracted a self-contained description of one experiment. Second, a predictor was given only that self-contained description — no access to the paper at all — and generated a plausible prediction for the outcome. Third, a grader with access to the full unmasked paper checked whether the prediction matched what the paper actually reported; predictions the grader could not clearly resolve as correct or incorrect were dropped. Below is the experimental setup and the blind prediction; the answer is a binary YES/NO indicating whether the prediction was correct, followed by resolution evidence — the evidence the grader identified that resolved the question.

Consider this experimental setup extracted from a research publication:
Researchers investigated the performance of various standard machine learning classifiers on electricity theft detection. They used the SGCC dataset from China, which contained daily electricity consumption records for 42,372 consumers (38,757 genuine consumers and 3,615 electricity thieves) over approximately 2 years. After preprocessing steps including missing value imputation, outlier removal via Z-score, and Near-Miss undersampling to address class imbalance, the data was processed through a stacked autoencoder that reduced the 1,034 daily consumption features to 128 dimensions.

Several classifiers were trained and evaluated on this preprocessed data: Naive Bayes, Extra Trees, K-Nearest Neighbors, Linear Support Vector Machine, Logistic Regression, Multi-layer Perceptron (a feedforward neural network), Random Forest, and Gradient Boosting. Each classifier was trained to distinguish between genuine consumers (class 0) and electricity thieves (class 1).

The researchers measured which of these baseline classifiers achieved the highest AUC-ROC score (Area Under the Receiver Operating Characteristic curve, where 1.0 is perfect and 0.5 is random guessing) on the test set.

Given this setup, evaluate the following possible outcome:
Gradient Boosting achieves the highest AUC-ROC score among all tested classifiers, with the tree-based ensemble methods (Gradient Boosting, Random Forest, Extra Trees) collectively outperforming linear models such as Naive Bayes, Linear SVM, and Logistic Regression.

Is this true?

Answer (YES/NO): NO